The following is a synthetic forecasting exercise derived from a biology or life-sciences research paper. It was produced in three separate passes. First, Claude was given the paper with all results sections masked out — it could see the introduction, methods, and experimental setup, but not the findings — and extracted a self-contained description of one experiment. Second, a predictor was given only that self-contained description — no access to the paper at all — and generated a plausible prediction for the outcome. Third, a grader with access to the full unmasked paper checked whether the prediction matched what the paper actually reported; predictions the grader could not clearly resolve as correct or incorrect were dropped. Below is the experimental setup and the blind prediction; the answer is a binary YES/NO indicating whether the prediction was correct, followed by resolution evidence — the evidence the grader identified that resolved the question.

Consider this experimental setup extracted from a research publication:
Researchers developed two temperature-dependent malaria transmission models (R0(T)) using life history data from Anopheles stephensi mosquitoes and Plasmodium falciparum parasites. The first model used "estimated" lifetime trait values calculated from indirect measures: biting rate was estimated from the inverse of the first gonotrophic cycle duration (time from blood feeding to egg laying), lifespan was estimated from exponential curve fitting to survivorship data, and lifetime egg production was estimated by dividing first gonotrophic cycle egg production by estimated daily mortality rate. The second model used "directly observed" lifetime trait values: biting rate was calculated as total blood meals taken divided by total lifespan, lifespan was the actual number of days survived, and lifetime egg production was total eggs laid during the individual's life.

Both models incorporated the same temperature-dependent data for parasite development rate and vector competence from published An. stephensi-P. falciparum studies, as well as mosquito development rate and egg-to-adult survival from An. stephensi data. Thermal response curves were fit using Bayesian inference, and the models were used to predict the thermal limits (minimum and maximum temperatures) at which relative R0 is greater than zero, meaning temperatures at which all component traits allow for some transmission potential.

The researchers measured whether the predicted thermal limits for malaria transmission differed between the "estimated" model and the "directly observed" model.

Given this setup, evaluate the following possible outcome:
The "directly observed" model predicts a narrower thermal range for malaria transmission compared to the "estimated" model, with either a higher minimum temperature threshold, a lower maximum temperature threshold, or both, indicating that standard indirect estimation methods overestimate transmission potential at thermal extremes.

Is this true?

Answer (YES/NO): NO